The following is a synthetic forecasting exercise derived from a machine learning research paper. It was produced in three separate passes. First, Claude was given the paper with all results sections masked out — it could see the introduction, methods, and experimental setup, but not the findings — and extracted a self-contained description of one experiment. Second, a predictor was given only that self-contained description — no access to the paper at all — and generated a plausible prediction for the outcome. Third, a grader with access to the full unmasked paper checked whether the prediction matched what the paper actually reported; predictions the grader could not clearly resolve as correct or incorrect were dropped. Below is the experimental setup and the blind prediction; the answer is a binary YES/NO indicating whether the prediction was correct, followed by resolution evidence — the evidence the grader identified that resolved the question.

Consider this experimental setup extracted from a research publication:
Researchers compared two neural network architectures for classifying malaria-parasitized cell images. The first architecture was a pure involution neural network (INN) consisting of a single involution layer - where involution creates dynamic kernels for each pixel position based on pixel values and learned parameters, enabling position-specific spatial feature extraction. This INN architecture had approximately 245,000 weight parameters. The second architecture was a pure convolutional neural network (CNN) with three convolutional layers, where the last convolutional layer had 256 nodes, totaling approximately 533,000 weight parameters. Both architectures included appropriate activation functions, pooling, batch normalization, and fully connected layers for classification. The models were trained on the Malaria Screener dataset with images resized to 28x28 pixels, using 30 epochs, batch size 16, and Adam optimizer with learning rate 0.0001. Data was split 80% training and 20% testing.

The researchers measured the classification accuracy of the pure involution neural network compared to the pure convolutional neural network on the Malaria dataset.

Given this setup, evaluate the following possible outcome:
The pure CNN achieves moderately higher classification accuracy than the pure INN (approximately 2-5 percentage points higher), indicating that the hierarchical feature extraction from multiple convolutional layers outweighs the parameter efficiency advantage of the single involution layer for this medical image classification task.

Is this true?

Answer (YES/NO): NO